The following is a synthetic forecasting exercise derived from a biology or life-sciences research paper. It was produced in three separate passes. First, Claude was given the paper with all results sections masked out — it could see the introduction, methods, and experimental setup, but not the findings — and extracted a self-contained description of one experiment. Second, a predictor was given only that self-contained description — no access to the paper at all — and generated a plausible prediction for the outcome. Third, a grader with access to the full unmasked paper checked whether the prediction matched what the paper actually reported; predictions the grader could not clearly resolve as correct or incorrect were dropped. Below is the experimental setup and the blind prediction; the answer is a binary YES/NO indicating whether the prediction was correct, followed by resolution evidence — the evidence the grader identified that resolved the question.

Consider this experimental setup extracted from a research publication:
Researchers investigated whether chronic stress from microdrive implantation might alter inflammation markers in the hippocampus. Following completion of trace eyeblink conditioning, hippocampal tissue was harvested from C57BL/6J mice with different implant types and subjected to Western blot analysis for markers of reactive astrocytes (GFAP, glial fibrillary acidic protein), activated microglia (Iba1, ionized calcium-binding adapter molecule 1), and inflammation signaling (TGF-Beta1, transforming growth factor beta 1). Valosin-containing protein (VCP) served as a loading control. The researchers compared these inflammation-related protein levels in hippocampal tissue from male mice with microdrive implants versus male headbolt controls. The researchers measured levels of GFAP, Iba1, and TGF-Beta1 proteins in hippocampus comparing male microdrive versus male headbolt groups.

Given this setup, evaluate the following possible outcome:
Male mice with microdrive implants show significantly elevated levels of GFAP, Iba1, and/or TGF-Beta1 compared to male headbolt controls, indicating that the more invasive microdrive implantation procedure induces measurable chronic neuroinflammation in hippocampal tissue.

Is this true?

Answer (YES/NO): NO